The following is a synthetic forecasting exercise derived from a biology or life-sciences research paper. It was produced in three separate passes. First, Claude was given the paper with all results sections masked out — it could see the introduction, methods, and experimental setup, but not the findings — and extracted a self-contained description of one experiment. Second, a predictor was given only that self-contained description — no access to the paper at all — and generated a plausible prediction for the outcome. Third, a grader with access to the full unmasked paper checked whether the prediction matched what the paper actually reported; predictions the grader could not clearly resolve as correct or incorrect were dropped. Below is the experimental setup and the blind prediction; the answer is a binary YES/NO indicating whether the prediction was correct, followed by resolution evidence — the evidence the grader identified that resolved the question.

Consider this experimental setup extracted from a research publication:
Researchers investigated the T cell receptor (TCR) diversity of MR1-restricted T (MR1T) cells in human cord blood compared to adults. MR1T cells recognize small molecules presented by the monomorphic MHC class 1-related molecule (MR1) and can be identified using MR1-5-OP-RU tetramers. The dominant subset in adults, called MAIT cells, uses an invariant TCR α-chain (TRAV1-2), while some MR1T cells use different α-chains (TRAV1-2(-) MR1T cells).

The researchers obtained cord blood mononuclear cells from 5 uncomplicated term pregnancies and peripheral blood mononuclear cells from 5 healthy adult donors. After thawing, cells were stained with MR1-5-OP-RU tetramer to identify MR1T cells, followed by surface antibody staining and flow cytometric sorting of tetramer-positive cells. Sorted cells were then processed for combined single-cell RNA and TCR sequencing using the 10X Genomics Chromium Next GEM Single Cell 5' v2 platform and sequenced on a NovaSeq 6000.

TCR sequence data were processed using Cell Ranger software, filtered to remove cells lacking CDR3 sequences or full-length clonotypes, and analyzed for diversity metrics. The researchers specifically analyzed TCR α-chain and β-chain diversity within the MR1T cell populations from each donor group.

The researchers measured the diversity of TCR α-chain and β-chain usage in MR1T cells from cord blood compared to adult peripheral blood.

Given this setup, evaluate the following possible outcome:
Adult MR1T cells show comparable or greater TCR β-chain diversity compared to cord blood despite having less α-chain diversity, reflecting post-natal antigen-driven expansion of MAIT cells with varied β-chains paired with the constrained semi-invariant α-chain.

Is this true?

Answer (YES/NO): NO